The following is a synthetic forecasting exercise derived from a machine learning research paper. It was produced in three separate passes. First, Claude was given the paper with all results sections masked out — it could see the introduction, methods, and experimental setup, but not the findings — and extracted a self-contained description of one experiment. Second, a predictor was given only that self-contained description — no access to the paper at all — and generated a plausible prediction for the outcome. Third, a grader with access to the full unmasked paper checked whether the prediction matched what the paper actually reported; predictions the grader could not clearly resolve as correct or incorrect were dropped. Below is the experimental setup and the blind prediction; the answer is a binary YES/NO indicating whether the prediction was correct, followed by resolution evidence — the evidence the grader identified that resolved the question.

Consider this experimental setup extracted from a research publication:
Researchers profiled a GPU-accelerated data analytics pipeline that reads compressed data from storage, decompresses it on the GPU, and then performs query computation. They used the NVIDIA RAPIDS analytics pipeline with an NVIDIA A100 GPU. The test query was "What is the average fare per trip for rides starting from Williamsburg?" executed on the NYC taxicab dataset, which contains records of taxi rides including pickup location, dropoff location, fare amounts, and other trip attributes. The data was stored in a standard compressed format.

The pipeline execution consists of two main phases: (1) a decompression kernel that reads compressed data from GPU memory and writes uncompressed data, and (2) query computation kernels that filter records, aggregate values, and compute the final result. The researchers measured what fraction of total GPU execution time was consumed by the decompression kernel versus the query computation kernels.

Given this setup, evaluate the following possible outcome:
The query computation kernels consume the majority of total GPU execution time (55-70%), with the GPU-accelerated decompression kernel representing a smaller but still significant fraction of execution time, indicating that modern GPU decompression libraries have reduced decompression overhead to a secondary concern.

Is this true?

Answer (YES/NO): NO